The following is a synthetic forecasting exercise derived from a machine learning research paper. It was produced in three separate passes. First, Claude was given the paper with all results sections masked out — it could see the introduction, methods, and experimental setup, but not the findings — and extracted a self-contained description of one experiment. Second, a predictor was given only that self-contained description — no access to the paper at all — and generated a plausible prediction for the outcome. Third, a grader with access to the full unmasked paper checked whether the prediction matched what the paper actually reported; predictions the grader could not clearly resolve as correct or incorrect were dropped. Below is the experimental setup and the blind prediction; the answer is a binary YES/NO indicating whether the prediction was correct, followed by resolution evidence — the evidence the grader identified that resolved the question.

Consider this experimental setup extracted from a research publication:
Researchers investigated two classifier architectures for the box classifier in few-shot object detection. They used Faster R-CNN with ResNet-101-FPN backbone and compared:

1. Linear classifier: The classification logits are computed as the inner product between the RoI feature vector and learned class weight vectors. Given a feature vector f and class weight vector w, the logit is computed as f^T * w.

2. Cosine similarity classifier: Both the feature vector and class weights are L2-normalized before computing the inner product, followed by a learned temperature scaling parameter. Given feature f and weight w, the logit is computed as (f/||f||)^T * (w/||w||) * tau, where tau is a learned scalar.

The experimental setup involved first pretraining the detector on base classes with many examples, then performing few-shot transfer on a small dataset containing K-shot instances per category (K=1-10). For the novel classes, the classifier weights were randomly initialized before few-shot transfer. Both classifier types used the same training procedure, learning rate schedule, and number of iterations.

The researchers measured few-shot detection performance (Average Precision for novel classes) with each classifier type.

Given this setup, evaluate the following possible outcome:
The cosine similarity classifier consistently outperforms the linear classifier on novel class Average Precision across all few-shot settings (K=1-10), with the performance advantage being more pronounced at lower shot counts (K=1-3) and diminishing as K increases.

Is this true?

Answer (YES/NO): NO